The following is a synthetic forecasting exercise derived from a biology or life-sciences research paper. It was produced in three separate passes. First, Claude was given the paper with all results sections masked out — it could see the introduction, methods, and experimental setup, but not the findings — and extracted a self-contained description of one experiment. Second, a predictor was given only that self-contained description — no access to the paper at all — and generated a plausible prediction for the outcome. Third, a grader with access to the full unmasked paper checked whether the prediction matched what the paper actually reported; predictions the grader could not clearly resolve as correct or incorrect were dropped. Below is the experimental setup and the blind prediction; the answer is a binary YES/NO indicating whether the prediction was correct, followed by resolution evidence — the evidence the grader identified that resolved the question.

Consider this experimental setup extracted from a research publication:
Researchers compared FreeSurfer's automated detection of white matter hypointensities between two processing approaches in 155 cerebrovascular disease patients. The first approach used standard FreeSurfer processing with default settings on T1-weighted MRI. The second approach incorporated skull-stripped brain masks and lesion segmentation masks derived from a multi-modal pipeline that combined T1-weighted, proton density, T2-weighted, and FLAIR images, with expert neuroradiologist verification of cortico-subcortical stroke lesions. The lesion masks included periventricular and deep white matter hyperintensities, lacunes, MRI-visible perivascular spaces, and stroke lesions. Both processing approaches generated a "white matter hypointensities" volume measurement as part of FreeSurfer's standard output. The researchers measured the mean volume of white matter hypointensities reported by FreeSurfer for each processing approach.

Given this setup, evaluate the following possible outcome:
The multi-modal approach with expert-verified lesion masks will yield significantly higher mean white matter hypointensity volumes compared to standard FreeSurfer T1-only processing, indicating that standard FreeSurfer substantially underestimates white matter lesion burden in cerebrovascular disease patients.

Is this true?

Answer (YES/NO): YES